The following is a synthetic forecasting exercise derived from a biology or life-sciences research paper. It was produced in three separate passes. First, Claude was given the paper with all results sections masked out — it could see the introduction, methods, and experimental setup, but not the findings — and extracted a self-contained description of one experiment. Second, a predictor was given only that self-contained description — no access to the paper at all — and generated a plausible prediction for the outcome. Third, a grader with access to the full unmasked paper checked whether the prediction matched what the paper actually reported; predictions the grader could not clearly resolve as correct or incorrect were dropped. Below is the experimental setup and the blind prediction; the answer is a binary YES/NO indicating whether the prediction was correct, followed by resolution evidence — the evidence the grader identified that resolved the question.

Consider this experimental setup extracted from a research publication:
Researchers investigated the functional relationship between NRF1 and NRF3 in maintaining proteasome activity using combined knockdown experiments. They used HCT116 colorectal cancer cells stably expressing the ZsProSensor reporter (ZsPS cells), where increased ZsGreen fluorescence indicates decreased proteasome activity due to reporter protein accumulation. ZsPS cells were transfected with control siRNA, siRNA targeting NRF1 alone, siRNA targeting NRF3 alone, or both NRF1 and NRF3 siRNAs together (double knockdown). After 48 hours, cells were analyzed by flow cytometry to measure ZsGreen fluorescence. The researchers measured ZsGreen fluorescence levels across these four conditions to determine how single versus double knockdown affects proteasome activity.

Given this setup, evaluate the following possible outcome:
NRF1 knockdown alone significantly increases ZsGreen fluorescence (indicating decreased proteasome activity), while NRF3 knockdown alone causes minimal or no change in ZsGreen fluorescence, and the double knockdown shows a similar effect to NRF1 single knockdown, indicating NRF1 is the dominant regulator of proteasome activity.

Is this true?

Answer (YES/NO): NO